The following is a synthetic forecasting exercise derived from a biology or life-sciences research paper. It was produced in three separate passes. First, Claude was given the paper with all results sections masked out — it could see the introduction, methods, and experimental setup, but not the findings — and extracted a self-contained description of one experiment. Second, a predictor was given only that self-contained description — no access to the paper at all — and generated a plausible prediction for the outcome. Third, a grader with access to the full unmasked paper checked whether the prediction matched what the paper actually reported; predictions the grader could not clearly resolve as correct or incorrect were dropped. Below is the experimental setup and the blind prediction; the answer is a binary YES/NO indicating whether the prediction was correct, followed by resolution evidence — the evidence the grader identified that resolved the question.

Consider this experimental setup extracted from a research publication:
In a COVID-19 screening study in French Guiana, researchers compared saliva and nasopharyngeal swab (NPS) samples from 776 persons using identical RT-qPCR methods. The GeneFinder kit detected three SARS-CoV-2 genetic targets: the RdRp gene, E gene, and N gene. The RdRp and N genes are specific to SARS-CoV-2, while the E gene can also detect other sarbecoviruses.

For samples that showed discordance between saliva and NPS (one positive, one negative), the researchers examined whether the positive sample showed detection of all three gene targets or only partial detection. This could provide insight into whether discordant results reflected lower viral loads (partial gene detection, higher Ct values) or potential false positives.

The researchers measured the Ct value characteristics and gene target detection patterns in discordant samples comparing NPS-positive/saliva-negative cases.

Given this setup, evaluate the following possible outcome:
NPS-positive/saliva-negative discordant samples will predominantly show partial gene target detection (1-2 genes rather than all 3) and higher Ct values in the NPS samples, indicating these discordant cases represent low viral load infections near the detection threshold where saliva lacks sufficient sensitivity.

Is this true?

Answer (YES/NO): YES